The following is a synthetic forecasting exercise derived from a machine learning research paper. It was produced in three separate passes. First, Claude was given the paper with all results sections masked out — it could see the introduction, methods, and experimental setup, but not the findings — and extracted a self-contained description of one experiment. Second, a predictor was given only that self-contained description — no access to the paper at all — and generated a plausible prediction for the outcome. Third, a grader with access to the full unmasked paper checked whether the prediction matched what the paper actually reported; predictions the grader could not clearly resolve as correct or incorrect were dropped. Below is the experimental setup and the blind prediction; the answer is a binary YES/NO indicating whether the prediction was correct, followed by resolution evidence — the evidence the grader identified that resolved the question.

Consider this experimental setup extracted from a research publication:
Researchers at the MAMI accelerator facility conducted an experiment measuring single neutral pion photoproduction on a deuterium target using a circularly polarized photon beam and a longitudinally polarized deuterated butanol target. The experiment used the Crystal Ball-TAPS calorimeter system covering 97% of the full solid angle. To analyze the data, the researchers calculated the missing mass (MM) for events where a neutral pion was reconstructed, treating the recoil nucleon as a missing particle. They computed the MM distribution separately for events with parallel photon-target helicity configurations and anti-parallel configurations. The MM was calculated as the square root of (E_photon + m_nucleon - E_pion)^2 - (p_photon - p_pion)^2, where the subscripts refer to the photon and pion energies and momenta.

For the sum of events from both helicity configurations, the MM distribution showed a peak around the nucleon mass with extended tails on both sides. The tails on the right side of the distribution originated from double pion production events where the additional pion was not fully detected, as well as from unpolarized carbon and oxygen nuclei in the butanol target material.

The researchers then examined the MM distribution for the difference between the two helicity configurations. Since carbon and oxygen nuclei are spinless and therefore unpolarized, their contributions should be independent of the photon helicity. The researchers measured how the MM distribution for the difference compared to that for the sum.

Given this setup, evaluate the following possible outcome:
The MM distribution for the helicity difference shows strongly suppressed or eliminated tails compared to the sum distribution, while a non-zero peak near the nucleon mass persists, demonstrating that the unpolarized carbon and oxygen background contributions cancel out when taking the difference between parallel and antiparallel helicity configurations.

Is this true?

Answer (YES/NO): YES